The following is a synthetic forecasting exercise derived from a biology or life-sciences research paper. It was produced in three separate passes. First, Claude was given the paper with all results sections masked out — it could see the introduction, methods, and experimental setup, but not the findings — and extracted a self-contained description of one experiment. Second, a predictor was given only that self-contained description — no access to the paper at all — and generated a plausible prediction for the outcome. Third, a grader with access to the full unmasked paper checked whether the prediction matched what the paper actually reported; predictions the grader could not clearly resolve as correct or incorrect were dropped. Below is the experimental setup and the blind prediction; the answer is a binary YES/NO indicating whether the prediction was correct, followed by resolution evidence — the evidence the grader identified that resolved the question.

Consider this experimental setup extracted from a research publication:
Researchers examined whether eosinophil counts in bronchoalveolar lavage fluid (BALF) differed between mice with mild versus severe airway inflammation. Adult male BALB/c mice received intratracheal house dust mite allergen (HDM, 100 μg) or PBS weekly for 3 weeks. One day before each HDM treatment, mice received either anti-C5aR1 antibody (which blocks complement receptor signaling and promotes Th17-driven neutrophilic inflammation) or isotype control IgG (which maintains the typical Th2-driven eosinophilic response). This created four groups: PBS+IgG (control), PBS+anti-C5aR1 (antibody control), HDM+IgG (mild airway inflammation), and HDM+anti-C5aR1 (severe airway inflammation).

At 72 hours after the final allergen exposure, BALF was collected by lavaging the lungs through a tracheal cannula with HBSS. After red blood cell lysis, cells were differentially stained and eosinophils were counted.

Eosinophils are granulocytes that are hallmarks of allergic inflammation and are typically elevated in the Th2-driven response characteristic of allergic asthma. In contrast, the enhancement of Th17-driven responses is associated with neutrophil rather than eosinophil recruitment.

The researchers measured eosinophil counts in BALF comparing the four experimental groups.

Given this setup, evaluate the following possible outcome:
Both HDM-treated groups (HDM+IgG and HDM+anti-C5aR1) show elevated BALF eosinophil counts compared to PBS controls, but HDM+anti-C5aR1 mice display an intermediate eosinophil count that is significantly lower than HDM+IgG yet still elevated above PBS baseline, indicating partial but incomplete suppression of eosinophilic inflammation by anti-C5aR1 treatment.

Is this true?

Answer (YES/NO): NO